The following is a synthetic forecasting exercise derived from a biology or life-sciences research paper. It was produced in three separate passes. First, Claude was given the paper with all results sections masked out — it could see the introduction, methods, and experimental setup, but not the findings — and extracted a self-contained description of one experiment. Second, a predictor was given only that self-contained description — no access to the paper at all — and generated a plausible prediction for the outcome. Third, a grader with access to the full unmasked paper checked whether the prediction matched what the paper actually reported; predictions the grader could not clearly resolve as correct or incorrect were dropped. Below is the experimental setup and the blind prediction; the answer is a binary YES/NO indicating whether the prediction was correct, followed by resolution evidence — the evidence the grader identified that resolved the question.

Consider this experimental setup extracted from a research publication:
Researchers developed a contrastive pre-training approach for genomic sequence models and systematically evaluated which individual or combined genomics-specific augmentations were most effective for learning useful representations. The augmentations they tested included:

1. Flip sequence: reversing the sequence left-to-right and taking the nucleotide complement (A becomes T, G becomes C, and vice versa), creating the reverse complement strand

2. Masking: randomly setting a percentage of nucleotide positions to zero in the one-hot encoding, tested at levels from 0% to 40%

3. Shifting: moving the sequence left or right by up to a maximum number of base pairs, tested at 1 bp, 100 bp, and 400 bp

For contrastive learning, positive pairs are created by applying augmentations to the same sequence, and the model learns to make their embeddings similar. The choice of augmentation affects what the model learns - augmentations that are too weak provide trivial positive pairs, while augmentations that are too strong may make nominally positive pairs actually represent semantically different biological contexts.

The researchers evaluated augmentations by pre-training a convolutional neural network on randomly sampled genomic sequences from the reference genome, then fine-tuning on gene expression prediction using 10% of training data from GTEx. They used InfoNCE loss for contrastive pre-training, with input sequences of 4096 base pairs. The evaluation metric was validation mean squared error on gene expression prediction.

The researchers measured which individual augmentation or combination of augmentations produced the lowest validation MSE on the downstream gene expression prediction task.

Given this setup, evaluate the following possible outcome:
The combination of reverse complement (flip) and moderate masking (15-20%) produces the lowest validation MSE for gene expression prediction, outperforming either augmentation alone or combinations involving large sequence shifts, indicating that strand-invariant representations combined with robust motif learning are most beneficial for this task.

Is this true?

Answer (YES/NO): NO